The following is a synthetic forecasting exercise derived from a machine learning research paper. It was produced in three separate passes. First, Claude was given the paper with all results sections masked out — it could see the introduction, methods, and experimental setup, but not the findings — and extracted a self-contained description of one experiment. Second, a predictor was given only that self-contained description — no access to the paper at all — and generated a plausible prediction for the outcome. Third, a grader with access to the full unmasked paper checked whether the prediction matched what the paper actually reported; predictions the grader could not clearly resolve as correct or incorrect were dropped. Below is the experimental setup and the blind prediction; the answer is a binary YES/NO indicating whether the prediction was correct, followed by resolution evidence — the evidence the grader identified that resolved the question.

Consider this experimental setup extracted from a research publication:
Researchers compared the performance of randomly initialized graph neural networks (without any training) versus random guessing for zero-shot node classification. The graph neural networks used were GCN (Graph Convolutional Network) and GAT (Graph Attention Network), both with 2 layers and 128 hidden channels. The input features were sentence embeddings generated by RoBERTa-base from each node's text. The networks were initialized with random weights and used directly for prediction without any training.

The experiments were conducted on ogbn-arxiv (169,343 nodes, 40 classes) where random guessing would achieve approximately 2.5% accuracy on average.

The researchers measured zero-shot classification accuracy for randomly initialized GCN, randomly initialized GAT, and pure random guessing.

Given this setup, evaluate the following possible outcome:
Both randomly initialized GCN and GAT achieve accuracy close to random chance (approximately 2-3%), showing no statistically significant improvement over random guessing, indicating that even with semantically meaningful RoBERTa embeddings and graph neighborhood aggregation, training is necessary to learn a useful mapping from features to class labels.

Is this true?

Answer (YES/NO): NO